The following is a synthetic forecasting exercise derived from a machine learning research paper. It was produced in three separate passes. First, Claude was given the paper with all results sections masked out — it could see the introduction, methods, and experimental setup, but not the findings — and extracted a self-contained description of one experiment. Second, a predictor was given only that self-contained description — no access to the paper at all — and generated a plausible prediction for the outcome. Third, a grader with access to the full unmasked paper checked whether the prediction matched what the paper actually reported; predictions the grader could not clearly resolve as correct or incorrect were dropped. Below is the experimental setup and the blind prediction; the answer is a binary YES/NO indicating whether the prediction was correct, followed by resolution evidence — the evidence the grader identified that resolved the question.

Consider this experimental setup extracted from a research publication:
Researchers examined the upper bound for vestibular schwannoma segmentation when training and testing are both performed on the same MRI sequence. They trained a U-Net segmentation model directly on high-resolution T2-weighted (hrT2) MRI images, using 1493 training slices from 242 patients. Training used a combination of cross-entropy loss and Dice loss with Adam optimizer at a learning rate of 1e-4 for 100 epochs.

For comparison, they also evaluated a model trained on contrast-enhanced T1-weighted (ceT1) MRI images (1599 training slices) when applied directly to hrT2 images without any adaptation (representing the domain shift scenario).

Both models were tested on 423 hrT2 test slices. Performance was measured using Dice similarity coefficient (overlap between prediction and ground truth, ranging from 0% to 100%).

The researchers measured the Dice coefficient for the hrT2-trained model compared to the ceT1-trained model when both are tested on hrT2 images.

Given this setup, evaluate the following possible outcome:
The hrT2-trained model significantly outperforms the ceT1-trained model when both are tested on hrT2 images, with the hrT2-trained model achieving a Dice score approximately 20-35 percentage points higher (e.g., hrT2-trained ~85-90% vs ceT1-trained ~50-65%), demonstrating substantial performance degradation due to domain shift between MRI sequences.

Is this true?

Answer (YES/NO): NO